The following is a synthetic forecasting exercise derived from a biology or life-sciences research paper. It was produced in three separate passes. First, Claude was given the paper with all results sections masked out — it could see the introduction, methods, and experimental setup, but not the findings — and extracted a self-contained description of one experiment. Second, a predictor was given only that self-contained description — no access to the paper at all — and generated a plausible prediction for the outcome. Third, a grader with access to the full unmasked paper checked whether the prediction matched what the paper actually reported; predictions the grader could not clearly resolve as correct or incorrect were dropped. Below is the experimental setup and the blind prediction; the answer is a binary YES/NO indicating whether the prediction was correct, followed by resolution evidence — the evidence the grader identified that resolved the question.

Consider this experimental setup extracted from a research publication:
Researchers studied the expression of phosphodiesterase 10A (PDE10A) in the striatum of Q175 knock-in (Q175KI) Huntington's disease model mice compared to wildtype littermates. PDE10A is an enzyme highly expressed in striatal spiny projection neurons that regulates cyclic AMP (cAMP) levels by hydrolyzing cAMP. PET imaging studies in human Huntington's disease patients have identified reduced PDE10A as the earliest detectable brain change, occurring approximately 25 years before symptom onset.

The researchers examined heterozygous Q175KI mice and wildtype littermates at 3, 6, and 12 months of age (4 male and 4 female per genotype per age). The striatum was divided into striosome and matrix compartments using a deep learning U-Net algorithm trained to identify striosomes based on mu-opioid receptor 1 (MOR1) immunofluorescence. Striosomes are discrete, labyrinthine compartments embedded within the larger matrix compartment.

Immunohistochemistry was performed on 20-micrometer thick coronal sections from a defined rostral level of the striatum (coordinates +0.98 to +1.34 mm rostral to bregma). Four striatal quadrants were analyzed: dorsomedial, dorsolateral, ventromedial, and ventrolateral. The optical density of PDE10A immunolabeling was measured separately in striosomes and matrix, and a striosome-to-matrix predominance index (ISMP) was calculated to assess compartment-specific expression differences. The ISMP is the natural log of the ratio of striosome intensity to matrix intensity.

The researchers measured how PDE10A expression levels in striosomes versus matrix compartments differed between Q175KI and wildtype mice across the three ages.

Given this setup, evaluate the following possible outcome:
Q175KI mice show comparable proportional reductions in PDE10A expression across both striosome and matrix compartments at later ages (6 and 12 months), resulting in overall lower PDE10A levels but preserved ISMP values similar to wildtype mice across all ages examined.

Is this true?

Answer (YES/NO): NO